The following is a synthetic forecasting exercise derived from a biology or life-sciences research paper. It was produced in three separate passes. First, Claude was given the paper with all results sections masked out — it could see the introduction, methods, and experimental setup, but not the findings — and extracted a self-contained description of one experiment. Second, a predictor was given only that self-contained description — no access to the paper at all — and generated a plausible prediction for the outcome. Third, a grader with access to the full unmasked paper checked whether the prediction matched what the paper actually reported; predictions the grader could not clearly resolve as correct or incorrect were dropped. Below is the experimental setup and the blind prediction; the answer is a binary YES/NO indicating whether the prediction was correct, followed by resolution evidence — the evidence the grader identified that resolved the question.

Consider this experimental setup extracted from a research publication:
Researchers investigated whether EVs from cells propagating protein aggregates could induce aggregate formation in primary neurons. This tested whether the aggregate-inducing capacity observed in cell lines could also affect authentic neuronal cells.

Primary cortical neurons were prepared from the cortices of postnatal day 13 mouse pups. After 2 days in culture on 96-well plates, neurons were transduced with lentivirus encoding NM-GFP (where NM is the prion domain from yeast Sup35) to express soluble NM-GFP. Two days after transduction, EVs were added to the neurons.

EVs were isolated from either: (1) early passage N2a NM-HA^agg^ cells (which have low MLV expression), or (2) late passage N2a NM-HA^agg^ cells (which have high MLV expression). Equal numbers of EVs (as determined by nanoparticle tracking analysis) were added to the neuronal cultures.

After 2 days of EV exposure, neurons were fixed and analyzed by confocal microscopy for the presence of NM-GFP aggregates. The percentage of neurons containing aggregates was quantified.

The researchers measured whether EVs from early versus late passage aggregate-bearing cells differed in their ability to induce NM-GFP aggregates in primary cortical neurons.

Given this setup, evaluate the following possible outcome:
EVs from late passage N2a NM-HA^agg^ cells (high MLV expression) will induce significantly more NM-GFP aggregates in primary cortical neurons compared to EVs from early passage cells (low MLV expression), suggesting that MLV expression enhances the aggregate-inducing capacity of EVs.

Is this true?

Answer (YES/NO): YES